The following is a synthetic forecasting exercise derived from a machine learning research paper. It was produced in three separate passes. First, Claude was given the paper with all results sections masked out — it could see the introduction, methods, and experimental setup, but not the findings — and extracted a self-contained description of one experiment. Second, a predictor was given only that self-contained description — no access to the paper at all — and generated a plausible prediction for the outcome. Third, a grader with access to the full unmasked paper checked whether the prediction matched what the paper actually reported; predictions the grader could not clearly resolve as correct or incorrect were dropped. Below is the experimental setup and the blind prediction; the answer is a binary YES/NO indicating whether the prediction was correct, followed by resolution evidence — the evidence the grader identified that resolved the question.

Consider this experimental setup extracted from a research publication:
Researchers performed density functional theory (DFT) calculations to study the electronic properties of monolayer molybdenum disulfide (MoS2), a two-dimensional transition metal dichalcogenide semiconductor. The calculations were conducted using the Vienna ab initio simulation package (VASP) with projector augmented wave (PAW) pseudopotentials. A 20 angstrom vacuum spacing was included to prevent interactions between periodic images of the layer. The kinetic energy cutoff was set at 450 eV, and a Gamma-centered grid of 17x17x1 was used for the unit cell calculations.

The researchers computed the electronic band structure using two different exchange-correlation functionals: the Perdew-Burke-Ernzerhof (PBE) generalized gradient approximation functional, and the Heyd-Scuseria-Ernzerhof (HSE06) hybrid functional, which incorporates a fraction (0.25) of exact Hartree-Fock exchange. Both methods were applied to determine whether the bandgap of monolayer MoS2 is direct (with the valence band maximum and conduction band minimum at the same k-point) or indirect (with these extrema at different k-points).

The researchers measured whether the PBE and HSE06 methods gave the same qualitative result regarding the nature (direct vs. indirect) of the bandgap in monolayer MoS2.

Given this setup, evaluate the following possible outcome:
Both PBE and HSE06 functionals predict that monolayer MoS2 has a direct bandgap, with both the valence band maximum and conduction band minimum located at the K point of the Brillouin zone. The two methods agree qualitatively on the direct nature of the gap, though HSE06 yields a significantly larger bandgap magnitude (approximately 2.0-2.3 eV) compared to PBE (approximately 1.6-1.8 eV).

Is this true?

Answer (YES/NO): YES